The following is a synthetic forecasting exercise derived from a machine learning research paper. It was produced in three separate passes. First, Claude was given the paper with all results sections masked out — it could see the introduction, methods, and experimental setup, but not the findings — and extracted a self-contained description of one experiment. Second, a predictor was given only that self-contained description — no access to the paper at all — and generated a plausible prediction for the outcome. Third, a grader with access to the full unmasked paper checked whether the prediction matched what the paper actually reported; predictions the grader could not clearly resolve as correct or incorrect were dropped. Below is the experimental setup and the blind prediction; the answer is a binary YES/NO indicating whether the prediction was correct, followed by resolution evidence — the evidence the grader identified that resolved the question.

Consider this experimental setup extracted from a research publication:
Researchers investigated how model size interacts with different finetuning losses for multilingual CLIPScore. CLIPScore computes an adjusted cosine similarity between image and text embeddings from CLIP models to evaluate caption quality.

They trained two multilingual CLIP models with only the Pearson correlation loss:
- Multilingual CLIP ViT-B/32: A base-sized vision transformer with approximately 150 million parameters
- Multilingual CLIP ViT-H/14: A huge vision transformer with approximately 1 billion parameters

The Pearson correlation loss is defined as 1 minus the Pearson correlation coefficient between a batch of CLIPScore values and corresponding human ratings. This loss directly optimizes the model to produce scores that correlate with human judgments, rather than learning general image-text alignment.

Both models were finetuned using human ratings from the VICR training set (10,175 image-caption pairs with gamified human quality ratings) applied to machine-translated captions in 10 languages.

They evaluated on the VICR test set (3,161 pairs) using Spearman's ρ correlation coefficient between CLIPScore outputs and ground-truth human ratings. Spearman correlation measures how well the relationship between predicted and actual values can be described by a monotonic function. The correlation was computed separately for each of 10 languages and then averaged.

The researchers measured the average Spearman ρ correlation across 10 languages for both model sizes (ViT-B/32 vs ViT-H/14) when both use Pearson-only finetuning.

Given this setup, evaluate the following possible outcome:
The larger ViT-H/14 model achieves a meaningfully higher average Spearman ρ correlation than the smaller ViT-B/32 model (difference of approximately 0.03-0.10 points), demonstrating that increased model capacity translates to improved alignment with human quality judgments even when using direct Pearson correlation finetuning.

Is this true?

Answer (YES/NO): NO